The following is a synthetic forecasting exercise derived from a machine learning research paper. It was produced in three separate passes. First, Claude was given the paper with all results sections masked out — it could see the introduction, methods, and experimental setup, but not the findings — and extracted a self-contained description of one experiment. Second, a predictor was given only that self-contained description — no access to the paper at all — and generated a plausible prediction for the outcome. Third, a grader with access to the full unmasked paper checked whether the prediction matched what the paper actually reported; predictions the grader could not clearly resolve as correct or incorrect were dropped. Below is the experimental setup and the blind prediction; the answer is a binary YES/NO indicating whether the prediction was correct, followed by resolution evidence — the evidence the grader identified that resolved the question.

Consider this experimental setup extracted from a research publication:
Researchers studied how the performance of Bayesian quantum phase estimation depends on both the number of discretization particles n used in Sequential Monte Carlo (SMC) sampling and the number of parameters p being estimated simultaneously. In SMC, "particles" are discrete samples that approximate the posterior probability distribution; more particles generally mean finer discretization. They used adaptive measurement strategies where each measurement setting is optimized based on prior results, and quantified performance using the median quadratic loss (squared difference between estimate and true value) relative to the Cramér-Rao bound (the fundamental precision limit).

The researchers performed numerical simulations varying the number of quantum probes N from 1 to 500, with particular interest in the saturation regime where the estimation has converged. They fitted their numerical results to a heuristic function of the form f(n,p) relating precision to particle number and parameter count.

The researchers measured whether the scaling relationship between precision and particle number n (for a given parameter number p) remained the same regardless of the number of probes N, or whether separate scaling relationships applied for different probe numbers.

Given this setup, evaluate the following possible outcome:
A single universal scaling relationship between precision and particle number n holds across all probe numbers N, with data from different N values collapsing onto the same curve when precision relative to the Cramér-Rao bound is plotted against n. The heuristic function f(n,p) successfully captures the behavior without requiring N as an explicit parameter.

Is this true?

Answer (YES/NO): YES